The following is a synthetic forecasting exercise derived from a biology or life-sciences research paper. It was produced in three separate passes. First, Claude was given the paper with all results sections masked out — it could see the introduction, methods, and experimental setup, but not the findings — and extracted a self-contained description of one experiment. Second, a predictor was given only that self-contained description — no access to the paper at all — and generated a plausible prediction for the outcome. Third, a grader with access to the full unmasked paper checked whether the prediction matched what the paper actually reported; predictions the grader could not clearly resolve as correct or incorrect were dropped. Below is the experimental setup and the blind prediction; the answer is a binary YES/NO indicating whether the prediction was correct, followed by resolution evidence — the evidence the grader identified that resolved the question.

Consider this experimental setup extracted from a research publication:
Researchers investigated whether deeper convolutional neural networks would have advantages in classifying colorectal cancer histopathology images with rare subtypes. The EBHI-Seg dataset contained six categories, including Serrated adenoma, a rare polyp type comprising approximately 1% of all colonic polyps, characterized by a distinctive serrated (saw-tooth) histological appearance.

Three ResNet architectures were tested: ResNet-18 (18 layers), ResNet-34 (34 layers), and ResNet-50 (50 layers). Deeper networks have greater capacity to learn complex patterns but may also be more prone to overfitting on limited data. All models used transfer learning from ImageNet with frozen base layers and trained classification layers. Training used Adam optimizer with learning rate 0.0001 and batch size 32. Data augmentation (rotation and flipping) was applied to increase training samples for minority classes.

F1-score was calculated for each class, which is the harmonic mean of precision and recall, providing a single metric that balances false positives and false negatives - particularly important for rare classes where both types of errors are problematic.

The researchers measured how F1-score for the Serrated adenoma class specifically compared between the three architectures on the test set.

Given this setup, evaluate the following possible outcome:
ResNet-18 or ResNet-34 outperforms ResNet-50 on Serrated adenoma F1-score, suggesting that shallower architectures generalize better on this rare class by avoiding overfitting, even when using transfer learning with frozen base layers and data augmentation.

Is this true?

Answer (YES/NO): YES